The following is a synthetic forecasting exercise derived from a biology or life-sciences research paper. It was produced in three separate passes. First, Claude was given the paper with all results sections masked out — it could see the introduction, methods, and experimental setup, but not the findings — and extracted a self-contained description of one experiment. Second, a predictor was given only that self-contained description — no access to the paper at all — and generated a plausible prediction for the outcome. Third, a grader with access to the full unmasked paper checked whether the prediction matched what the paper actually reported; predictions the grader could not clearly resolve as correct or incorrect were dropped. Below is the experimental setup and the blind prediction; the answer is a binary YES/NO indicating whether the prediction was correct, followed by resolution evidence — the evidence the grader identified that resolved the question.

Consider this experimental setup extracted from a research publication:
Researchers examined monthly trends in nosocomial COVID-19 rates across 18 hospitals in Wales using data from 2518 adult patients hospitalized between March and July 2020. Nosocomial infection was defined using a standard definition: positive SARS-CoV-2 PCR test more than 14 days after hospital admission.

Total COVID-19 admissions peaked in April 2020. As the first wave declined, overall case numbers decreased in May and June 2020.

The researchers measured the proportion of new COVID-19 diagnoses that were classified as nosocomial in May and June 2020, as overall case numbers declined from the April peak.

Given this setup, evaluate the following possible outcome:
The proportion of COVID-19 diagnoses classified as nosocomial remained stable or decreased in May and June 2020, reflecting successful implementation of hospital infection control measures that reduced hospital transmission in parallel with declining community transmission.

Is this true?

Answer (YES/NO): NO